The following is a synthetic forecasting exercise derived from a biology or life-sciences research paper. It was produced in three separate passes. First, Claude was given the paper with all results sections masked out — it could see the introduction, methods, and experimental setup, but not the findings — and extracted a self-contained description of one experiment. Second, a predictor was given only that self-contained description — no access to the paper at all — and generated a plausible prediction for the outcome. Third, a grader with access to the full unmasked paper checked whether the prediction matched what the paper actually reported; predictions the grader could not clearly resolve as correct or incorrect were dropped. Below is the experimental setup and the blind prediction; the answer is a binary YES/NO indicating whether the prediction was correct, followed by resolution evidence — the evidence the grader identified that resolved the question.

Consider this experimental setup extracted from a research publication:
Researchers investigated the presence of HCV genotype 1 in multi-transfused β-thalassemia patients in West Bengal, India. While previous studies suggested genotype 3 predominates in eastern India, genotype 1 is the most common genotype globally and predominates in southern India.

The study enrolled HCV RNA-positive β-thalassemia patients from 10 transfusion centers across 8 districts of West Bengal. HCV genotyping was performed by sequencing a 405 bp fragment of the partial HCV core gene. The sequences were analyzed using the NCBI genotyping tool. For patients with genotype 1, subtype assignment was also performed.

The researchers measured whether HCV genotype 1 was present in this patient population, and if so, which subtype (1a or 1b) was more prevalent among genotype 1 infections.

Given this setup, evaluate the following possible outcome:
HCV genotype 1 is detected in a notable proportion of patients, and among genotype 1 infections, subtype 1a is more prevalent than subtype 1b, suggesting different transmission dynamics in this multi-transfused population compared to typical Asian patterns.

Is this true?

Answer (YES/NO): NO